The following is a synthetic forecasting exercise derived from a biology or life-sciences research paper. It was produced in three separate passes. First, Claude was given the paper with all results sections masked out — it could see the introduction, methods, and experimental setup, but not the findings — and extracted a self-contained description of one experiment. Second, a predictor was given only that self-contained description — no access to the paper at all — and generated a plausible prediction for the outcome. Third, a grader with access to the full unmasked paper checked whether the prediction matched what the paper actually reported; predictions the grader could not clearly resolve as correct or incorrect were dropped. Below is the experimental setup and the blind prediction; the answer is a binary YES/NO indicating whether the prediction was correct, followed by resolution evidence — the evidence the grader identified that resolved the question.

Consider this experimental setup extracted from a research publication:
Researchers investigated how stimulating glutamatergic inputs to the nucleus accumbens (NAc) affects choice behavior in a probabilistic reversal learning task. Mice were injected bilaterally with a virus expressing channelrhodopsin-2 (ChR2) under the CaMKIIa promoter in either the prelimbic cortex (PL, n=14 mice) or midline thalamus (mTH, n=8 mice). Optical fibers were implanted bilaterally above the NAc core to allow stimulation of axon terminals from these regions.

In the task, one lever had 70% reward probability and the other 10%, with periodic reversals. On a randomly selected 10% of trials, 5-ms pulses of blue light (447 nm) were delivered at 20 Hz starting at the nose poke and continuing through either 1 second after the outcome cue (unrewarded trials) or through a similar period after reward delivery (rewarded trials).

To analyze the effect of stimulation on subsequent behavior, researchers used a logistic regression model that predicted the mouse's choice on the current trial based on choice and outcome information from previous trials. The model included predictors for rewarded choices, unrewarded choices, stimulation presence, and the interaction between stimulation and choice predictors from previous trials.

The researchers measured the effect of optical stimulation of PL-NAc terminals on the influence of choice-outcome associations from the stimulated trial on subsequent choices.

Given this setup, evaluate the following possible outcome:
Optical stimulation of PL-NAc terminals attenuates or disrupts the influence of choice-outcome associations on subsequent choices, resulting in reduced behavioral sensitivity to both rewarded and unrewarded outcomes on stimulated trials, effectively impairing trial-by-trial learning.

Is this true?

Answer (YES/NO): YES